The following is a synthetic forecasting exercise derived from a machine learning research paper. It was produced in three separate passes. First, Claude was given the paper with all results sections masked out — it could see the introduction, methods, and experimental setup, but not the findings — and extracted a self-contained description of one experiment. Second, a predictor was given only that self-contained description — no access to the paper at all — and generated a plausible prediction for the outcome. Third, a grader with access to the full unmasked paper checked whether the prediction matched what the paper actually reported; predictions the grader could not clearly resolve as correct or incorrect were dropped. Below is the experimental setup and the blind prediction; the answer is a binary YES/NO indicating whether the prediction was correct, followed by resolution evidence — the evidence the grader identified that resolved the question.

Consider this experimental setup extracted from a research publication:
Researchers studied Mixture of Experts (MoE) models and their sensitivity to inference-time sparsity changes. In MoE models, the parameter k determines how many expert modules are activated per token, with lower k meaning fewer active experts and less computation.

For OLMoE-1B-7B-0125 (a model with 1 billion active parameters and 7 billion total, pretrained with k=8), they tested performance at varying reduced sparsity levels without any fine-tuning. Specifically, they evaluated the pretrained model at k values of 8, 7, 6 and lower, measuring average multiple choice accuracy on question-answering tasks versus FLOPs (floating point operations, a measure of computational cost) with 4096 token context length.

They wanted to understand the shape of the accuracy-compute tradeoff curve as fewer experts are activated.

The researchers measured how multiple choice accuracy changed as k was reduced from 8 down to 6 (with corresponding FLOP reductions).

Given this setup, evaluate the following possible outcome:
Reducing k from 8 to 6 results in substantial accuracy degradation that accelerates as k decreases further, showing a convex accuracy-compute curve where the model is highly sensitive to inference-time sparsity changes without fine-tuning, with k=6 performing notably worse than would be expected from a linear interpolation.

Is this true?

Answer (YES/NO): NO